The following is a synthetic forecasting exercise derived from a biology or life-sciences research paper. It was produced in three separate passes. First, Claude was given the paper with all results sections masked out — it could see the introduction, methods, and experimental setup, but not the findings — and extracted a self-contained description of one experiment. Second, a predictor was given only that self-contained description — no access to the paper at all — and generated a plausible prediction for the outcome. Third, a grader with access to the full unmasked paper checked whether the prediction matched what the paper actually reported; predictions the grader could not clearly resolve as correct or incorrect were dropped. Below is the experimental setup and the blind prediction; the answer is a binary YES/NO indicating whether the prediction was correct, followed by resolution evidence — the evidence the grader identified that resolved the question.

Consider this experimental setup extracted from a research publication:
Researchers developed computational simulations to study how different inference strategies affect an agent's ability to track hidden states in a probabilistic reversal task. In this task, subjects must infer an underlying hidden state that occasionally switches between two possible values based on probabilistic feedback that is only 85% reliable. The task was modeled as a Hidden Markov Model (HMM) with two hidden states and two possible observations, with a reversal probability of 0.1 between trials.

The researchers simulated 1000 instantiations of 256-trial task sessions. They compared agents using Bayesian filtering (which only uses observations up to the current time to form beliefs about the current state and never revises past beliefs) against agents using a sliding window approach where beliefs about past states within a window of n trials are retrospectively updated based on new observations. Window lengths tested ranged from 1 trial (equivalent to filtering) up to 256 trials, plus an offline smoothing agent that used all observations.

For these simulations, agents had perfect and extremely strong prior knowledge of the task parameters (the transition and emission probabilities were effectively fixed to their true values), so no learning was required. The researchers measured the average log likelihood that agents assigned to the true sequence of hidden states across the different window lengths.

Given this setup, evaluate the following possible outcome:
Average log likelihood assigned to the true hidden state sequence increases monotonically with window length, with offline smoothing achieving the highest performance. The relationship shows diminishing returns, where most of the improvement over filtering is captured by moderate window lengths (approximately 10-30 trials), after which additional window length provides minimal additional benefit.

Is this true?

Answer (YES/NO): NO